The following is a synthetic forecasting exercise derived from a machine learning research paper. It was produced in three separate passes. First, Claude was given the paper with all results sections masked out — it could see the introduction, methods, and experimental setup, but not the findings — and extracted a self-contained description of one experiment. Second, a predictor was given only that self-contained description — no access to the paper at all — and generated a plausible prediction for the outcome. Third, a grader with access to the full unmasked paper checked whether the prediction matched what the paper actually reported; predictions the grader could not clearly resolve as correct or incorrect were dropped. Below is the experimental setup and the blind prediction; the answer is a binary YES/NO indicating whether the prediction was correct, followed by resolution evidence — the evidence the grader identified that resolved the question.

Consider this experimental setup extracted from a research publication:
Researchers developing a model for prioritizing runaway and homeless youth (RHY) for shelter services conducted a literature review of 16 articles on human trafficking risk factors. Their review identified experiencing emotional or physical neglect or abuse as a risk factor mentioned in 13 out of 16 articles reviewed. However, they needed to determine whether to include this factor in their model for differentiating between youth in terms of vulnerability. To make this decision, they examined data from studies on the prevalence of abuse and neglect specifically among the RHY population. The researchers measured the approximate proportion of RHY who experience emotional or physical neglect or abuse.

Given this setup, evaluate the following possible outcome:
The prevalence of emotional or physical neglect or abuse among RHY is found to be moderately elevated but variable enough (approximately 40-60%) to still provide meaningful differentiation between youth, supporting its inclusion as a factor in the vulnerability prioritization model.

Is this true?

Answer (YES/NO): NO